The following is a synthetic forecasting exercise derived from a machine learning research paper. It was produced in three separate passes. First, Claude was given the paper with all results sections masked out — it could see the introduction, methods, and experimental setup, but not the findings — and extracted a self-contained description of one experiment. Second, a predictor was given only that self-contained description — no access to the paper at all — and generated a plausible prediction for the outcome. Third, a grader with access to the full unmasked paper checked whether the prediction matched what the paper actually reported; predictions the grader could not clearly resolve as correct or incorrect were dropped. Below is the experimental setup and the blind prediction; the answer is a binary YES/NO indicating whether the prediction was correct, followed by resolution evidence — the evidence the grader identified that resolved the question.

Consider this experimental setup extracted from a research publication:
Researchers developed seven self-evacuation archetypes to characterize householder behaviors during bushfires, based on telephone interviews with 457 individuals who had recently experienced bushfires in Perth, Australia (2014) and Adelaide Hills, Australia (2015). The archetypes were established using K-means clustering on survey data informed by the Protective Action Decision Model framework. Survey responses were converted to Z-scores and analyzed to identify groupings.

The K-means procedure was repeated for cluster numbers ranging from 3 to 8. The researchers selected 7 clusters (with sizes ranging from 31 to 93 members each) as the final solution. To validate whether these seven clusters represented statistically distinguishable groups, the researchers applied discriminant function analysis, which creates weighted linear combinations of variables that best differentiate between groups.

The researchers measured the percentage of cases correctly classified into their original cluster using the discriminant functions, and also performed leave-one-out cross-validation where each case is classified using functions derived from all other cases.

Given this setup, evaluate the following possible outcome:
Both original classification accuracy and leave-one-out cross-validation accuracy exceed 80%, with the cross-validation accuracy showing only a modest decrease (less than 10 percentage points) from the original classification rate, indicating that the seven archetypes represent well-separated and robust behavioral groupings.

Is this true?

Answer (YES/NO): NO